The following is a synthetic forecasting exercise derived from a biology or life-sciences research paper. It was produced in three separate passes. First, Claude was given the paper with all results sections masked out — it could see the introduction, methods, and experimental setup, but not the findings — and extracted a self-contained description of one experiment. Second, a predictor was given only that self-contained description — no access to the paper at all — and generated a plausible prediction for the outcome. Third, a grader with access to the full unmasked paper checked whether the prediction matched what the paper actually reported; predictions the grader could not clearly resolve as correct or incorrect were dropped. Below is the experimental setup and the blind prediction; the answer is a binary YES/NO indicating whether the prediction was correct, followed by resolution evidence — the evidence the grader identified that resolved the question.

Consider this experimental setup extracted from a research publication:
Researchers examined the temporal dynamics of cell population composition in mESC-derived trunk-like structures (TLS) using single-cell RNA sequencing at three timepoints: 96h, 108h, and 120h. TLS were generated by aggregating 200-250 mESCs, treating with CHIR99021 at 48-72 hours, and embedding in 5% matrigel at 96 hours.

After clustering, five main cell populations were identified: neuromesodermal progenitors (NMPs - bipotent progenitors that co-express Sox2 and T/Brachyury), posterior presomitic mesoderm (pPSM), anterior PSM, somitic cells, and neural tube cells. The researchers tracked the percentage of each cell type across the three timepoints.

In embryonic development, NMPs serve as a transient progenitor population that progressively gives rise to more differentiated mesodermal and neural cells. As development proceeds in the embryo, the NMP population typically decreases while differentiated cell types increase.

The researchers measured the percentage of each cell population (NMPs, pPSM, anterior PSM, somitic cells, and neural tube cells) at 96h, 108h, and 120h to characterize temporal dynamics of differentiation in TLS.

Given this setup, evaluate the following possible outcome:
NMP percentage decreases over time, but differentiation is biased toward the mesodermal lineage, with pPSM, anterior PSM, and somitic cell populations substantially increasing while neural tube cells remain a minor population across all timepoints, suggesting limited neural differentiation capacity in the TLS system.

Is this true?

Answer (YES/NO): NO